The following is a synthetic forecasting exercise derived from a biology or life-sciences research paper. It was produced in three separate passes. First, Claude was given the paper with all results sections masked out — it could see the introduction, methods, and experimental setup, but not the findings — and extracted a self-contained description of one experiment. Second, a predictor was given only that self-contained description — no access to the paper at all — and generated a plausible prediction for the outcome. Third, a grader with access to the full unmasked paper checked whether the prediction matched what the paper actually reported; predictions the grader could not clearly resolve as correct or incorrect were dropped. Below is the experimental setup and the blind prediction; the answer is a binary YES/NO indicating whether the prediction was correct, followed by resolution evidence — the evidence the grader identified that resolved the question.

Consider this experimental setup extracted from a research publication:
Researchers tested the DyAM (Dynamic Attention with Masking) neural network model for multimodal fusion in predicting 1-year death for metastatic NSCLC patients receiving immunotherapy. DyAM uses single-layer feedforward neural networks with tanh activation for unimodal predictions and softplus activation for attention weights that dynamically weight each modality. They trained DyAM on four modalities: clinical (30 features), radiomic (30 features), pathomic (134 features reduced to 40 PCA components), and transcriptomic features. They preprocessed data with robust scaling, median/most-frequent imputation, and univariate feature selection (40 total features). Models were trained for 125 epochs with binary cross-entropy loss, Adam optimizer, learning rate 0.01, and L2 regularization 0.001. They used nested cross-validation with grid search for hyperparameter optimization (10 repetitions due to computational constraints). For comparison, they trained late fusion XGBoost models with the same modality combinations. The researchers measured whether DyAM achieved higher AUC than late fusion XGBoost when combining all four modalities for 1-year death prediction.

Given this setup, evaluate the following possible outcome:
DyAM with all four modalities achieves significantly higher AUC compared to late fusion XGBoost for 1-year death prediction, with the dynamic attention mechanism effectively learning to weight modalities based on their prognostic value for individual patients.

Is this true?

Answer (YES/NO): NO